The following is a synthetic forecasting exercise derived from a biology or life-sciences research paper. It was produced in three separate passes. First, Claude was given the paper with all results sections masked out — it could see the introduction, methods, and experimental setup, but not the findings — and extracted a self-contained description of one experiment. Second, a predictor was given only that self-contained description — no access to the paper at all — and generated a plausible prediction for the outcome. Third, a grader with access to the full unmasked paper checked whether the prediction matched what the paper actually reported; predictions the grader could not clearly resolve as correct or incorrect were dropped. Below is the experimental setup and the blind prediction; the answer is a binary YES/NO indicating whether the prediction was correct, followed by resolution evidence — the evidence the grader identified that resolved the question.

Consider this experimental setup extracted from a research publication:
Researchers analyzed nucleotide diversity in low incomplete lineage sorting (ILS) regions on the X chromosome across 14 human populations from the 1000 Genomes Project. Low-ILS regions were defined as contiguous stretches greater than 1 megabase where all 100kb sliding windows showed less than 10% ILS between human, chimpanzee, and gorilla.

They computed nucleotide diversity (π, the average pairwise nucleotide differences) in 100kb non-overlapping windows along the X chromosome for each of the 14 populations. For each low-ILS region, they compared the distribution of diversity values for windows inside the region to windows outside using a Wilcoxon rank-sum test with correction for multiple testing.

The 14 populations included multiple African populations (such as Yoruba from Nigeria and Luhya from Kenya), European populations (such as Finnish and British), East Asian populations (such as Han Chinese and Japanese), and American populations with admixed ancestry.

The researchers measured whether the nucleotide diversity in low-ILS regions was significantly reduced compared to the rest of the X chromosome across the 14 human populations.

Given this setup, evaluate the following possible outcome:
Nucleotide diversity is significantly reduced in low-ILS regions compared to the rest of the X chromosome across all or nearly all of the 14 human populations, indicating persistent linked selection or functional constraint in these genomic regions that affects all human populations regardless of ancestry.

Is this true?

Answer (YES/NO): YES